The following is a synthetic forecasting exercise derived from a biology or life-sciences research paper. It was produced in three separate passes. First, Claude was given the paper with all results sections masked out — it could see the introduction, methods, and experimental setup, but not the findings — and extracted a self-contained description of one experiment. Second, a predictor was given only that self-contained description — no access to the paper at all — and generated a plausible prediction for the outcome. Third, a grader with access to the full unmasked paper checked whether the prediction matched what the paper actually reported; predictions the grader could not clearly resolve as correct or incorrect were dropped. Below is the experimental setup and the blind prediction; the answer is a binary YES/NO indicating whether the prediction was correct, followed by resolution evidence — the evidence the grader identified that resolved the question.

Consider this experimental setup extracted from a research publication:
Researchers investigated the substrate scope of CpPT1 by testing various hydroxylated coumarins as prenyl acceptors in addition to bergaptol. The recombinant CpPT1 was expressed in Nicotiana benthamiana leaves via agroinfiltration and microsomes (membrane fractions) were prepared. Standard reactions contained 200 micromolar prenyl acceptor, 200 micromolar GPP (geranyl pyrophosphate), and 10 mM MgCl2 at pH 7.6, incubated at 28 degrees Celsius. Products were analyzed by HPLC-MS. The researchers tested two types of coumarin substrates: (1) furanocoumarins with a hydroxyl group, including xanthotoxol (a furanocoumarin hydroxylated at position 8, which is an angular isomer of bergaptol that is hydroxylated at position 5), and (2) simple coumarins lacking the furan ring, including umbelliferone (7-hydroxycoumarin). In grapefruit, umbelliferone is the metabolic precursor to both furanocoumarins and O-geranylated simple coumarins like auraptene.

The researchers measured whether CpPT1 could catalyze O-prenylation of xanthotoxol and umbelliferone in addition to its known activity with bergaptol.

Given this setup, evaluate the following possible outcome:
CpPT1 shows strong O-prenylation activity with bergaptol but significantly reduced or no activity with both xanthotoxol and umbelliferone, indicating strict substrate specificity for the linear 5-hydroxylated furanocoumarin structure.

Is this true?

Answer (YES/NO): NO